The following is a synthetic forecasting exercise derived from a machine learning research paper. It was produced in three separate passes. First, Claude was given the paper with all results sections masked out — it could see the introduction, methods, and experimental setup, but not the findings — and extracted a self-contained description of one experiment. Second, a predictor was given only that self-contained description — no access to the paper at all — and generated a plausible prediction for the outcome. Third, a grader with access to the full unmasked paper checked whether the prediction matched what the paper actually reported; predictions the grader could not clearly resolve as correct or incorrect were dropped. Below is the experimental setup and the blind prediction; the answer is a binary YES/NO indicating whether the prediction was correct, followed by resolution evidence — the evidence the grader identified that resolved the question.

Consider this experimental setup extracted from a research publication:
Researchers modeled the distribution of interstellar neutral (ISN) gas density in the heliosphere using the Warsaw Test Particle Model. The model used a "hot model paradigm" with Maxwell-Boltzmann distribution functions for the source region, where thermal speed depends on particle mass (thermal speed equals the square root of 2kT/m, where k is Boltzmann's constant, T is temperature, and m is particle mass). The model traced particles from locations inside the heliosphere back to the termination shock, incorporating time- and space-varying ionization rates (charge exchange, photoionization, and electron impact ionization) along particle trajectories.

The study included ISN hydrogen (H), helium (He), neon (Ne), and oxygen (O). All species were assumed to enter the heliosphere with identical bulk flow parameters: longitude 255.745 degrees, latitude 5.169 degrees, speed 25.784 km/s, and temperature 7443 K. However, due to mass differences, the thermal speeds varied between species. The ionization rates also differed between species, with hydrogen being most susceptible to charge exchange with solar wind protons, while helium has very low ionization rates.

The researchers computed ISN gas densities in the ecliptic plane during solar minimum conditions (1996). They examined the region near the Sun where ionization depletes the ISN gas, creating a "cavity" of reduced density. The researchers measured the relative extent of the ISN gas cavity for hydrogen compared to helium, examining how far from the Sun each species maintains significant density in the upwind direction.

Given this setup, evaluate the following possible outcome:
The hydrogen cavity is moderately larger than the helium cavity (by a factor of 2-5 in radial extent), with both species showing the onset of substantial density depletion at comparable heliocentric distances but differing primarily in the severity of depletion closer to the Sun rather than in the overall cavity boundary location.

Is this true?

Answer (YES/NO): NO